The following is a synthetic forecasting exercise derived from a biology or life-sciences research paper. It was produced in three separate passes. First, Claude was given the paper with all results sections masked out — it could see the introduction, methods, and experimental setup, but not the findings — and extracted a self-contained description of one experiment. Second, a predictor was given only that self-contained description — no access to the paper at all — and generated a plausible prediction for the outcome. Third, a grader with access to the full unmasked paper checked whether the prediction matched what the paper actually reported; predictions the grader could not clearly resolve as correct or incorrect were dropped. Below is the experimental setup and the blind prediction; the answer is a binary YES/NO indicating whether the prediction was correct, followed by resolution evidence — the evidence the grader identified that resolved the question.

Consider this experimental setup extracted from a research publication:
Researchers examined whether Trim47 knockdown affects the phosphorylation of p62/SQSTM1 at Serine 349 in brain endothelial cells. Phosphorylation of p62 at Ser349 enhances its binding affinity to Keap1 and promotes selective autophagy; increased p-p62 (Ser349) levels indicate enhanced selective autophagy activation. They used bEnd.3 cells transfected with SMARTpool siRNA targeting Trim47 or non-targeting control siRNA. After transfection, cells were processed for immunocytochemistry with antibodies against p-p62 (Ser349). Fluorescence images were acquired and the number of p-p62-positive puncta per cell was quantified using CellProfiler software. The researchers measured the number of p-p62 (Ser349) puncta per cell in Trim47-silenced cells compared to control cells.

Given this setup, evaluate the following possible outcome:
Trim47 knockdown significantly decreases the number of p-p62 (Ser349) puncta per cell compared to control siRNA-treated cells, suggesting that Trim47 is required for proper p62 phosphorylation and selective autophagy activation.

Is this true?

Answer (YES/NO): NO